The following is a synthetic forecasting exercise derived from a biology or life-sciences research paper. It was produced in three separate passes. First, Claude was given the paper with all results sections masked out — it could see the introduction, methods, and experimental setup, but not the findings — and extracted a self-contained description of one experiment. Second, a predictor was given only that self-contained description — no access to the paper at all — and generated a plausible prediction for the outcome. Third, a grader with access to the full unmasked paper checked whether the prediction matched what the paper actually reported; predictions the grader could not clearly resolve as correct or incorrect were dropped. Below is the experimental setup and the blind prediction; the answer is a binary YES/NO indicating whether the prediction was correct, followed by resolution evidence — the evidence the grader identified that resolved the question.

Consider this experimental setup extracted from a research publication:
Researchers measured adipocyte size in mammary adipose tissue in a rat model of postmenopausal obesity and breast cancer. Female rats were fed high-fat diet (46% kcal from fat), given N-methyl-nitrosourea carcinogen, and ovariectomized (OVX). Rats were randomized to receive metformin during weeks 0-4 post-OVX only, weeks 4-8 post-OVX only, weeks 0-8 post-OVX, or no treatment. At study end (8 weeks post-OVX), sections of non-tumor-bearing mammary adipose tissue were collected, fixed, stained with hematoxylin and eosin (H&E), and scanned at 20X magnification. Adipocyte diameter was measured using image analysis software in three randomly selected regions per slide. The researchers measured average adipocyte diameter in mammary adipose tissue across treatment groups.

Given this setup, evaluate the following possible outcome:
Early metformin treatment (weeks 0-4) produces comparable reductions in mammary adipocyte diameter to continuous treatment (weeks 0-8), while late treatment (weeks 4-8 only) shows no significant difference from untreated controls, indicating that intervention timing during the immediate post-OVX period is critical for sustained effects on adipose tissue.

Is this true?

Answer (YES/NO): NO